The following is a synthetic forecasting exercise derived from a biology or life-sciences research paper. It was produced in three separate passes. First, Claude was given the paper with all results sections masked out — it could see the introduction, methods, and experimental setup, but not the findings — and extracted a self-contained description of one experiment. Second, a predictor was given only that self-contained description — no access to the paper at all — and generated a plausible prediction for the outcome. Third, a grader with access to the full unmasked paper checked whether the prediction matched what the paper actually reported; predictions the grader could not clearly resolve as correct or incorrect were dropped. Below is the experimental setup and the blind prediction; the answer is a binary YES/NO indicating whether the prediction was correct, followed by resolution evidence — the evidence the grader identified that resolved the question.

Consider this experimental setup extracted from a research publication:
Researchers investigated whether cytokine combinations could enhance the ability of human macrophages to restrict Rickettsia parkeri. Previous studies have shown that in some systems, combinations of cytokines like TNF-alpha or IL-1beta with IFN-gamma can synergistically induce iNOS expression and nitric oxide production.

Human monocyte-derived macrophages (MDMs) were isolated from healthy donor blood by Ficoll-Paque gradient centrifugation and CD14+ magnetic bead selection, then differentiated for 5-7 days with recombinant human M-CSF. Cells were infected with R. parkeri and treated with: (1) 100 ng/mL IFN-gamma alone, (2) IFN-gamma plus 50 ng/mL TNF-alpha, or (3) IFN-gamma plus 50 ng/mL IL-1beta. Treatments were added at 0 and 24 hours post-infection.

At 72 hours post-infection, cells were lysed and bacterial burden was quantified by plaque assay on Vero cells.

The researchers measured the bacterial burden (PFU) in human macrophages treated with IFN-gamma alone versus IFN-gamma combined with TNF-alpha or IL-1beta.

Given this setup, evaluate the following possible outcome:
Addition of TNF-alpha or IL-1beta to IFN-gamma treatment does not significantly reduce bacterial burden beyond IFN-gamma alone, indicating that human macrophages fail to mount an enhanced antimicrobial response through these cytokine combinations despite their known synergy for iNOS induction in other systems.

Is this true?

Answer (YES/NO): YES